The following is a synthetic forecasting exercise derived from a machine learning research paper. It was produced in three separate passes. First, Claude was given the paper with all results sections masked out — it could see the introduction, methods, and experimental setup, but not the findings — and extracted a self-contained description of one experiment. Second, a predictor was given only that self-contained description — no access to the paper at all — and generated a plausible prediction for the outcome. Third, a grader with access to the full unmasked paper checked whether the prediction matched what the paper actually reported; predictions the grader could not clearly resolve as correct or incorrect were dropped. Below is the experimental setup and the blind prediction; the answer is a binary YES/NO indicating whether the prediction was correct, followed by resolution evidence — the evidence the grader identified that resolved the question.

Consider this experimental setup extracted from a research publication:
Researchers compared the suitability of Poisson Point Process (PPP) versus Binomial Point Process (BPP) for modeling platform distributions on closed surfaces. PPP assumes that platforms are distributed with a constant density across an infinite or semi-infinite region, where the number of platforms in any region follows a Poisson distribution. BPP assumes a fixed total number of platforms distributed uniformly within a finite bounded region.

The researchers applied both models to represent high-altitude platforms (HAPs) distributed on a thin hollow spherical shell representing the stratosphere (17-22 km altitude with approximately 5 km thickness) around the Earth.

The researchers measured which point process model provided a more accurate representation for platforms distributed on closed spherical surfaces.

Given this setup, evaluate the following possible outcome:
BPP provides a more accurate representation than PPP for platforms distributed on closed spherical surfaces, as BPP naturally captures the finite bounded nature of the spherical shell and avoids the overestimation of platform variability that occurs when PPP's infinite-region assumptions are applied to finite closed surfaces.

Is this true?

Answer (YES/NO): YES